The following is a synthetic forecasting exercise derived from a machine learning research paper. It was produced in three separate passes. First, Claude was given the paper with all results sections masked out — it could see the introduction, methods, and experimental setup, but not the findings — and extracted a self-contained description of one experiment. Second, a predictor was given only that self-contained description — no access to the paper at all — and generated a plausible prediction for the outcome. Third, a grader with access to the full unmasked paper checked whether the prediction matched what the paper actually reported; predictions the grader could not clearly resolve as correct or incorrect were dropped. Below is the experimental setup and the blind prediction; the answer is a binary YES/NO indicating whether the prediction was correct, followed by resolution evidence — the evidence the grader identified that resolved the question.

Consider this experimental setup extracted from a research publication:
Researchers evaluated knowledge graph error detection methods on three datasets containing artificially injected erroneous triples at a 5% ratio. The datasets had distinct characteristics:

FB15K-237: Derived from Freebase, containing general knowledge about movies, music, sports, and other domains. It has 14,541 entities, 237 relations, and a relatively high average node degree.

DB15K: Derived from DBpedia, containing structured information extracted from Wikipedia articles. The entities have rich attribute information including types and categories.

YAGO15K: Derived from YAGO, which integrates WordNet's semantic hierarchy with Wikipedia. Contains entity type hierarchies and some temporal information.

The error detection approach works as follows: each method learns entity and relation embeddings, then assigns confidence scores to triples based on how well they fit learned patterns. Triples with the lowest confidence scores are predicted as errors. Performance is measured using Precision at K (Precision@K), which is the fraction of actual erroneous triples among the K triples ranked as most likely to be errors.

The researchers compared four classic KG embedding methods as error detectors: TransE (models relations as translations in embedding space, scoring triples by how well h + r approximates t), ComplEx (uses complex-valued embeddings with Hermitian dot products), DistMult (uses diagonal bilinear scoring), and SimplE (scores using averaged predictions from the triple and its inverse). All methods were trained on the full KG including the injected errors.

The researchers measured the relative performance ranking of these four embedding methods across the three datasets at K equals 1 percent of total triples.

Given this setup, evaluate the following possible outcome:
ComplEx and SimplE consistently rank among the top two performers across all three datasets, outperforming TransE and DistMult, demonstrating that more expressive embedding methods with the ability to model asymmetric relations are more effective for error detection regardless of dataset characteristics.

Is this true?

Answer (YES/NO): NO